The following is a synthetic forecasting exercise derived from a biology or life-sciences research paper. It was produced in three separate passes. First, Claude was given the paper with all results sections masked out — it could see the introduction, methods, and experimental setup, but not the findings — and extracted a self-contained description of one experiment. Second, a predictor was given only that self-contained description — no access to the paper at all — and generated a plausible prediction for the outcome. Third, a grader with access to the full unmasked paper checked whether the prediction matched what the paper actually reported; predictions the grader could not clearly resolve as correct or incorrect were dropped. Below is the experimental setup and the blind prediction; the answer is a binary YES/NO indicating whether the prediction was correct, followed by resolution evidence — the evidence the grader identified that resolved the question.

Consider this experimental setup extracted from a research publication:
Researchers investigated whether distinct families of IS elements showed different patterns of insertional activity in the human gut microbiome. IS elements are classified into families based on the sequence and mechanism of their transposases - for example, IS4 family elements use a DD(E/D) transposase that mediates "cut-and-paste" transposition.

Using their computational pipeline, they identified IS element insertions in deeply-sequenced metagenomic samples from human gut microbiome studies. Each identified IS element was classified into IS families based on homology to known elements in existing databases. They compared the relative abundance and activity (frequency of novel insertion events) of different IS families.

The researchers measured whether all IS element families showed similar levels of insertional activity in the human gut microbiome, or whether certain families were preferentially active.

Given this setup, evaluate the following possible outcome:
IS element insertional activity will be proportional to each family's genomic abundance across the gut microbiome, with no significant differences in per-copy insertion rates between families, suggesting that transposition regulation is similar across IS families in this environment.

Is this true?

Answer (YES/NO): NO